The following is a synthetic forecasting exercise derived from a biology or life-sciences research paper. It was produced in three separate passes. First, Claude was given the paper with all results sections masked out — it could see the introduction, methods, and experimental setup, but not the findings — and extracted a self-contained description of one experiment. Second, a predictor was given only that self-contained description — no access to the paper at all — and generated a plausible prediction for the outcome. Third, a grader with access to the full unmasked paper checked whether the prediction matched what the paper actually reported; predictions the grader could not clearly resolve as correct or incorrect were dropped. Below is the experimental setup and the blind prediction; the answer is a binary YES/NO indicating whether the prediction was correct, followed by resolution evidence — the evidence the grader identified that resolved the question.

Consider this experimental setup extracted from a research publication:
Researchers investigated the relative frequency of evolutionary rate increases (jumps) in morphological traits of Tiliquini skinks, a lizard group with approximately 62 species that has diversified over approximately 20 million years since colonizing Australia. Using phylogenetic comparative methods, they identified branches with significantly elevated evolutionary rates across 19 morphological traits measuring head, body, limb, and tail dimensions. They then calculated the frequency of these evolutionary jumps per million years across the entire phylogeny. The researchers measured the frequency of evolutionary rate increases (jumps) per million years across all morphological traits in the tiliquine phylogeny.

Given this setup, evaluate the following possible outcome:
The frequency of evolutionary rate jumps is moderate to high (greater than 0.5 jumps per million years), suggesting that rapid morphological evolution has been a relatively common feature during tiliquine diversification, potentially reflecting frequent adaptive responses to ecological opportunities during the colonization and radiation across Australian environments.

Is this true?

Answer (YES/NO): NO